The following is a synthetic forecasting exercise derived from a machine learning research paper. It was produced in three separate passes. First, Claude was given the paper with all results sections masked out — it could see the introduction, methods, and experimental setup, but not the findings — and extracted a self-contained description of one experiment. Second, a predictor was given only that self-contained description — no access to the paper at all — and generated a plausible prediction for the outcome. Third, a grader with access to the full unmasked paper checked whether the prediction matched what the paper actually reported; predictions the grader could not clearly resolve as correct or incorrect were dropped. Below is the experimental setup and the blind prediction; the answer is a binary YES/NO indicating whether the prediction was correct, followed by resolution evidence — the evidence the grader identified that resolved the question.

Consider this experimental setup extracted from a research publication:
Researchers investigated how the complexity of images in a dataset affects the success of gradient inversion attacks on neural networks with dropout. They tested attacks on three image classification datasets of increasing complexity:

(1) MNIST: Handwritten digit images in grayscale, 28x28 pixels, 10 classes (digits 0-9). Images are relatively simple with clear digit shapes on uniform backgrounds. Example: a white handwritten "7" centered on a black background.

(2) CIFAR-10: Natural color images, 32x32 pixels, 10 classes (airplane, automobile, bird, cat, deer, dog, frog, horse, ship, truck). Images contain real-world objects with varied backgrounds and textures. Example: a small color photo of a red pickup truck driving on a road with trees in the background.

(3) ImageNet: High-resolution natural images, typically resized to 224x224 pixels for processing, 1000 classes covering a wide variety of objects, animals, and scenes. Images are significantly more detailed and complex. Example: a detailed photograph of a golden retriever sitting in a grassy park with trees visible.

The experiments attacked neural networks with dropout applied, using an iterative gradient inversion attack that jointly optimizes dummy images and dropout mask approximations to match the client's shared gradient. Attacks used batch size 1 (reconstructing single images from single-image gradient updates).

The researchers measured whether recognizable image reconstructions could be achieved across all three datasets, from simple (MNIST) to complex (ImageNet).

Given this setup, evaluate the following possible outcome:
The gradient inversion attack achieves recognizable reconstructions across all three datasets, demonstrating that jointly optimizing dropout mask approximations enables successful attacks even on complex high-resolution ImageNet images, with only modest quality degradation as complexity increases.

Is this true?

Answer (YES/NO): YES